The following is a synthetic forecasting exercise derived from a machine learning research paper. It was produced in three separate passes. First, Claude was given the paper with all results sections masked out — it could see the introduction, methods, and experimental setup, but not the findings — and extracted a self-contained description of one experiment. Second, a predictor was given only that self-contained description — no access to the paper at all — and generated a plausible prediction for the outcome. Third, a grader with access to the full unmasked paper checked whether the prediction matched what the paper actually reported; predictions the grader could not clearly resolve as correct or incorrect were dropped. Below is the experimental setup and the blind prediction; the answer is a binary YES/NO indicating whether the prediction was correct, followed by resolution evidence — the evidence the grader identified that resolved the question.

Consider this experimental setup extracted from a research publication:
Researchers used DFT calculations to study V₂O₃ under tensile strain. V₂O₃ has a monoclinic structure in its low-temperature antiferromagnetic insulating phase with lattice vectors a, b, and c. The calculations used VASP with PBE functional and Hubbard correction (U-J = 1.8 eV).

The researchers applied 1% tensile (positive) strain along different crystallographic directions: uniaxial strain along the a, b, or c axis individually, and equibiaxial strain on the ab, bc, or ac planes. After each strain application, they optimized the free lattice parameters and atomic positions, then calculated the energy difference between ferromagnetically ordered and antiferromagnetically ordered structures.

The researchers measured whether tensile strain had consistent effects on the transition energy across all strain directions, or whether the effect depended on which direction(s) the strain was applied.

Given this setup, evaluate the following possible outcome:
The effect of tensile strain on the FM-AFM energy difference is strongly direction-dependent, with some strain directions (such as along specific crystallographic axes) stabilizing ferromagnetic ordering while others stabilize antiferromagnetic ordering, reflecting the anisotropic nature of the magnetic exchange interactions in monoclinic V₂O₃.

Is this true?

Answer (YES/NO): YES